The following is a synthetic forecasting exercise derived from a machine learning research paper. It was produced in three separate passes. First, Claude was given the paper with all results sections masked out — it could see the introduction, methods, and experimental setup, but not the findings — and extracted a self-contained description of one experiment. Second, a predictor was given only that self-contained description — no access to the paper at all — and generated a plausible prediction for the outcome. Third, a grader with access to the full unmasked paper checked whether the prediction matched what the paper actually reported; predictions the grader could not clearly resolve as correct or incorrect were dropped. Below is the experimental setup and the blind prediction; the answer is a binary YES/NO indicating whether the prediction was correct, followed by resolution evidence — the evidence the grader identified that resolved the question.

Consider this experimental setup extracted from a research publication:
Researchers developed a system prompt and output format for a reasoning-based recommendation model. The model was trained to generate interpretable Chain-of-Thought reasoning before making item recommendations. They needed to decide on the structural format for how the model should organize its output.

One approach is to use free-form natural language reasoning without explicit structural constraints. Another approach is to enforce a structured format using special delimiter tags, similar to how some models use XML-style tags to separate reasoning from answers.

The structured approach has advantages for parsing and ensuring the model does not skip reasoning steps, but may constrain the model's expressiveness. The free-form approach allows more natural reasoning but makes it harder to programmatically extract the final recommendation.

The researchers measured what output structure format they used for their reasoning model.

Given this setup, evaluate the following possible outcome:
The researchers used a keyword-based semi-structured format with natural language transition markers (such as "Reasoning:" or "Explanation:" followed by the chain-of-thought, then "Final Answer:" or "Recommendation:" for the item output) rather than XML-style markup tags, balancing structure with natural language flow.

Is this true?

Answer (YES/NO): NO